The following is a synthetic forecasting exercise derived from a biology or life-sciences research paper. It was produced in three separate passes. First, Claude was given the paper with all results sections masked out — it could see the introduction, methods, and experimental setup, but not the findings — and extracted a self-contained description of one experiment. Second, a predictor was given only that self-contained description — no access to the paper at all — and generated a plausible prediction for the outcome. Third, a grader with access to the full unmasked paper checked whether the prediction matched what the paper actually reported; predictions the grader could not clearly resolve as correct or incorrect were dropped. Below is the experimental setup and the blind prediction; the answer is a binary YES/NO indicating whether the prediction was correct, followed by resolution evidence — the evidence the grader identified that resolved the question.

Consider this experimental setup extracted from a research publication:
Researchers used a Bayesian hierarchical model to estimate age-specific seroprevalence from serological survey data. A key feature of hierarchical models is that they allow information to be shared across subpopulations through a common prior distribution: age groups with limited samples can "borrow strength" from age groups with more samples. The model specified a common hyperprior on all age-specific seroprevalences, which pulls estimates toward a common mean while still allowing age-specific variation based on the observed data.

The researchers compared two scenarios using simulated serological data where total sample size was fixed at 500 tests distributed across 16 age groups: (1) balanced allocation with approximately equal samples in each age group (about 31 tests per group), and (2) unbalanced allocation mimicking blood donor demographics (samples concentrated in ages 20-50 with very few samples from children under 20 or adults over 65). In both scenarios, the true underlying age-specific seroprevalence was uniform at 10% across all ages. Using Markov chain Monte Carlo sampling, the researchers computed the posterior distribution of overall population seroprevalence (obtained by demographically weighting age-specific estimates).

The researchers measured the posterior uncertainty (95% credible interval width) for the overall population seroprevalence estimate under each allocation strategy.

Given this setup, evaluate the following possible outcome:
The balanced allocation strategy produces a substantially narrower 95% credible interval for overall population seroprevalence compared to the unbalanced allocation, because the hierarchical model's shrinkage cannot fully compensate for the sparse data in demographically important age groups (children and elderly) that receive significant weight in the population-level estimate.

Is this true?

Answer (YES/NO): YES